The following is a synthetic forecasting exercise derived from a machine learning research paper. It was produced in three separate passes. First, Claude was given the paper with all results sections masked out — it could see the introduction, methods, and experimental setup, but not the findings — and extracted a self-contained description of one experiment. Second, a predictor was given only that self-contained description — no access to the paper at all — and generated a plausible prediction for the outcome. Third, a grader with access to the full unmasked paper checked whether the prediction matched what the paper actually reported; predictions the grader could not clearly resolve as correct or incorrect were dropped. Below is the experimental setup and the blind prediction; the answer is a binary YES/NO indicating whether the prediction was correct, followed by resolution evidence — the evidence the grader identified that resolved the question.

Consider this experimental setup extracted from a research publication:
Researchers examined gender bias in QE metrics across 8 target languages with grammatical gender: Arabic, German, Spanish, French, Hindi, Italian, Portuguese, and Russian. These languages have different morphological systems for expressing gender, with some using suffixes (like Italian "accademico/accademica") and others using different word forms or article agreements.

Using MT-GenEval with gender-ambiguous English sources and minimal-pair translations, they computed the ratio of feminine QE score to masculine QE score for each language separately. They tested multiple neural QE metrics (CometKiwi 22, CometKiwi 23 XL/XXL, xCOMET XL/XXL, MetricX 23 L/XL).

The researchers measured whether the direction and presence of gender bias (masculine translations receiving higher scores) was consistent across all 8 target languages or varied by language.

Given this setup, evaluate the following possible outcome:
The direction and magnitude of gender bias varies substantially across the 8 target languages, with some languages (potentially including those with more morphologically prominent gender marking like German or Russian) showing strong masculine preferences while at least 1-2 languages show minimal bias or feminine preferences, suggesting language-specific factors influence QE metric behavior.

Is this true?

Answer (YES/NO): NO